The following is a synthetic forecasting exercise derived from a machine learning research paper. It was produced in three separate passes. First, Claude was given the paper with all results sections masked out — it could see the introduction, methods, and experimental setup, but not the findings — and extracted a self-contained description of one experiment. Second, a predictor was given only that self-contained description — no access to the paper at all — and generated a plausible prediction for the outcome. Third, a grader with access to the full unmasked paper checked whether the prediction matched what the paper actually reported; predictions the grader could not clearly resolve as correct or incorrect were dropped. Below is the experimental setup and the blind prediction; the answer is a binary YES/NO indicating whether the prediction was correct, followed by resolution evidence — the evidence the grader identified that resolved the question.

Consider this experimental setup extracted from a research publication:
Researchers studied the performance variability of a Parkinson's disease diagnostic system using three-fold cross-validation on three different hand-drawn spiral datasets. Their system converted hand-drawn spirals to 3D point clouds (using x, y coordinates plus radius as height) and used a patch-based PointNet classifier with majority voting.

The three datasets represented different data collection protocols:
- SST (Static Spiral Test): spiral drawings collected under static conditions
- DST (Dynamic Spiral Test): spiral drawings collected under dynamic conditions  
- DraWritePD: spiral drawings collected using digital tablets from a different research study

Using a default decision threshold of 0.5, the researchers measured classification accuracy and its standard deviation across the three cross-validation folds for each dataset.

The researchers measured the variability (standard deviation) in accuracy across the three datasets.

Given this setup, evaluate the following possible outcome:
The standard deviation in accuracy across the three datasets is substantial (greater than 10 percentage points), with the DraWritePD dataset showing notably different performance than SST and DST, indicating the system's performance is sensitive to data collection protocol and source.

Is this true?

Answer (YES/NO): NO